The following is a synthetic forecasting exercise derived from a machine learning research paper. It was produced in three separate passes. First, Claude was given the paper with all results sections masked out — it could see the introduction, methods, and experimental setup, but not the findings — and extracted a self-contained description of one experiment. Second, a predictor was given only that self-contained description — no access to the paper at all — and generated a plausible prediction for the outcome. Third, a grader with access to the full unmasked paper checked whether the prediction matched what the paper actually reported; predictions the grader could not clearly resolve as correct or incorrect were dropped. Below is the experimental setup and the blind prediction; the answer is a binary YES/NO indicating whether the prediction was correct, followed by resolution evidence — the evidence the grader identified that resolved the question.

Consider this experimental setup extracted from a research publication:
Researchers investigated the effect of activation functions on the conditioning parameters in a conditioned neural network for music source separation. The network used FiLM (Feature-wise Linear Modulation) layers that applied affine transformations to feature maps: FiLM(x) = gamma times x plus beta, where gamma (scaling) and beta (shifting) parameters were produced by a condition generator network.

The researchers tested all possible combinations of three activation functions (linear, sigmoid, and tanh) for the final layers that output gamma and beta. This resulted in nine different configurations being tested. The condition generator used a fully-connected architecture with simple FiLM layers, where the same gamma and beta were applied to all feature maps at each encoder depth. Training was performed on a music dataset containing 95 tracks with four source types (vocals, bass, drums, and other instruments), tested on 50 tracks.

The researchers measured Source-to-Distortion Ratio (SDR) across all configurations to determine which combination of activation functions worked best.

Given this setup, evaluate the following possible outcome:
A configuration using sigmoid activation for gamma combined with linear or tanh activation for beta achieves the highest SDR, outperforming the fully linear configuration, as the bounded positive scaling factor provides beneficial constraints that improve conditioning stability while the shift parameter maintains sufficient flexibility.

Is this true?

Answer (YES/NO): NO